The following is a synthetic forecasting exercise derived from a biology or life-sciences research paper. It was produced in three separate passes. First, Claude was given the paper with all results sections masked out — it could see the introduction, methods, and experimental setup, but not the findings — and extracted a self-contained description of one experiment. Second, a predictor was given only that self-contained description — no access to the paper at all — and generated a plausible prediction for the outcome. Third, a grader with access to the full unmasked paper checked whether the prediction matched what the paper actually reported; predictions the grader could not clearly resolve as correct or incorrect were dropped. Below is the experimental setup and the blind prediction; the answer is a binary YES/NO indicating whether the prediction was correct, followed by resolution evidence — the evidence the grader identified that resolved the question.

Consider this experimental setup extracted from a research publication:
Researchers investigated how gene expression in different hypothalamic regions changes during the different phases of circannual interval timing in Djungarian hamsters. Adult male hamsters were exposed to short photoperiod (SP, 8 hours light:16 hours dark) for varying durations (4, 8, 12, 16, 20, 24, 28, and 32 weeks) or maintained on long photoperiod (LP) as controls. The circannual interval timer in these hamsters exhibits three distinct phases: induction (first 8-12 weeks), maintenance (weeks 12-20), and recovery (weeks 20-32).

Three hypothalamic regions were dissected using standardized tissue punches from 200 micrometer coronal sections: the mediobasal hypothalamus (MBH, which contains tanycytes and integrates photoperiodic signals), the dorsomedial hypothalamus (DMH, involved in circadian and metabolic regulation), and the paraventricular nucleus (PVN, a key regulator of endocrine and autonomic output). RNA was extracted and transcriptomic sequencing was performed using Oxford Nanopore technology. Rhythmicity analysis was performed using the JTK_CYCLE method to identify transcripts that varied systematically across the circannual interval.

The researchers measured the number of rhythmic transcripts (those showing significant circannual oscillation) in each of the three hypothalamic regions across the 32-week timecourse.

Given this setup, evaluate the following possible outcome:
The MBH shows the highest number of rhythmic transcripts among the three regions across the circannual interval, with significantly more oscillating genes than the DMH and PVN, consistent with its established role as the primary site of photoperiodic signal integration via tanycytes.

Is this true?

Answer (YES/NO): NO